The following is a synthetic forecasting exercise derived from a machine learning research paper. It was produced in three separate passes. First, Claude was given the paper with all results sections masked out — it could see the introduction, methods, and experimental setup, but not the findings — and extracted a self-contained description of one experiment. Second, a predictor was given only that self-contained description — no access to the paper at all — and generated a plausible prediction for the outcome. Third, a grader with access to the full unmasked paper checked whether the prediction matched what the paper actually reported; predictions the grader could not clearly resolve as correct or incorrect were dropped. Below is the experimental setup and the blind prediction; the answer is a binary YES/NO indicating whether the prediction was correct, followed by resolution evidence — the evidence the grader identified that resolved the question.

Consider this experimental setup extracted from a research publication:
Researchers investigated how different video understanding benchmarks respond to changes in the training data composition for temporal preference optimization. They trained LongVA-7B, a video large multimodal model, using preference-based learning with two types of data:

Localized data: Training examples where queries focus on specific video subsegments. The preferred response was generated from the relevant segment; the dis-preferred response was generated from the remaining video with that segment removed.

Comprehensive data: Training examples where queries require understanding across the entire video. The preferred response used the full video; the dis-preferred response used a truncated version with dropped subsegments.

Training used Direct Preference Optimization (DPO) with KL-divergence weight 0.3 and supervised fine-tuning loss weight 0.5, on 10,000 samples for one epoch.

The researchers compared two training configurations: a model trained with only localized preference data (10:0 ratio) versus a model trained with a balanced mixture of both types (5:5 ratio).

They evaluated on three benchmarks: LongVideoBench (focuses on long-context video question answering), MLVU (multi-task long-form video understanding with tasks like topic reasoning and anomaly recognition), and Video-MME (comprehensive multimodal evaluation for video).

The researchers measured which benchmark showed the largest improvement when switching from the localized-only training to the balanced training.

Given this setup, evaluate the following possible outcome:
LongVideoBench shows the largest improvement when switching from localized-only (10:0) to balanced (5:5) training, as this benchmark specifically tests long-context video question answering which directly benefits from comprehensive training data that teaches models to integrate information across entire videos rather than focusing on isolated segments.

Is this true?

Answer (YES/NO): NO